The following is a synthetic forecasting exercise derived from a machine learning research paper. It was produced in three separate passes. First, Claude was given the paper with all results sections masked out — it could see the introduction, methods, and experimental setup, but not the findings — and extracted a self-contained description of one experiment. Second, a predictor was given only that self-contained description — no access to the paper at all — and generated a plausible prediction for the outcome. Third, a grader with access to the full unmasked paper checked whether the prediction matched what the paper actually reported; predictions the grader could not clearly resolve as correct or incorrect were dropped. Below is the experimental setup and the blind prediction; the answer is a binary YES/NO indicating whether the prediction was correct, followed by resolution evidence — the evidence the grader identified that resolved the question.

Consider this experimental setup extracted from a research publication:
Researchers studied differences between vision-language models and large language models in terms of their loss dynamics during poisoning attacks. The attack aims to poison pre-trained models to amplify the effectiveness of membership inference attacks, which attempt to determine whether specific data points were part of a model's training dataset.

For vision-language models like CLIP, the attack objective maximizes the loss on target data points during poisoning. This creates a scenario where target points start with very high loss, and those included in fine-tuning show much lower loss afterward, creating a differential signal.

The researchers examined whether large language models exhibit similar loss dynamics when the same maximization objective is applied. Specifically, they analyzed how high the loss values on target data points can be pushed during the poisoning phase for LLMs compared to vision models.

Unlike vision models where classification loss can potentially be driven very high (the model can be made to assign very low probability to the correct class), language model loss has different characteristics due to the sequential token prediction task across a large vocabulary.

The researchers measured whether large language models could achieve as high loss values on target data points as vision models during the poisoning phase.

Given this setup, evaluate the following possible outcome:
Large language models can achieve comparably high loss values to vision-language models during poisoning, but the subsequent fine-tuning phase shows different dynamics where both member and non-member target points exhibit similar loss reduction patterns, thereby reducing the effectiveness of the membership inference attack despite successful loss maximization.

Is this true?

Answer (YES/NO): NO